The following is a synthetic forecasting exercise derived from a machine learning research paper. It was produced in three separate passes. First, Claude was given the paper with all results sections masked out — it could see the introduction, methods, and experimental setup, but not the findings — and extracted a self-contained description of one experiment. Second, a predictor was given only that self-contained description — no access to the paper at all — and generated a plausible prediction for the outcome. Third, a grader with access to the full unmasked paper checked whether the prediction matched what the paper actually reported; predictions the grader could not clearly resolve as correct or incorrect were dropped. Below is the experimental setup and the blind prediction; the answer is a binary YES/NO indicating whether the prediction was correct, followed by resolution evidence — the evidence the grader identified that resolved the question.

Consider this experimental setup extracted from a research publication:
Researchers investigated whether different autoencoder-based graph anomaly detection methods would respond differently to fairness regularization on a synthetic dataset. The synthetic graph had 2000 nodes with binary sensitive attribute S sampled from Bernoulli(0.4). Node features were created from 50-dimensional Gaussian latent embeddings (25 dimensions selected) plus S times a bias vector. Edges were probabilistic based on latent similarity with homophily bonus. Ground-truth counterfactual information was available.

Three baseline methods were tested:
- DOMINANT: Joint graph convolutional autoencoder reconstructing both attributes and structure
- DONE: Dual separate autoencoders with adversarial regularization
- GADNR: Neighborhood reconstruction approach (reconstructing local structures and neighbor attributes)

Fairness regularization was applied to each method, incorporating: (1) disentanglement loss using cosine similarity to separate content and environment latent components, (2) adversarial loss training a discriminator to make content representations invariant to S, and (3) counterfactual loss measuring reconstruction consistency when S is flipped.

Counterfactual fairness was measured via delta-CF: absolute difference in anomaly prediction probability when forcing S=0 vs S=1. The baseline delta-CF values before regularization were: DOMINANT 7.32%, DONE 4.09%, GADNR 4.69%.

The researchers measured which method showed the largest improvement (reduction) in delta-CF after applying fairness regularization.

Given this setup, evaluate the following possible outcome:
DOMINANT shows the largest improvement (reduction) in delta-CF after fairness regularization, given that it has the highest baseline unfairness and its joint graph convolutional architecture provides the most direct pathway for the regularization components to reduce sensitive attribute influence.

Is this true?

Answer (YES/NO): NO